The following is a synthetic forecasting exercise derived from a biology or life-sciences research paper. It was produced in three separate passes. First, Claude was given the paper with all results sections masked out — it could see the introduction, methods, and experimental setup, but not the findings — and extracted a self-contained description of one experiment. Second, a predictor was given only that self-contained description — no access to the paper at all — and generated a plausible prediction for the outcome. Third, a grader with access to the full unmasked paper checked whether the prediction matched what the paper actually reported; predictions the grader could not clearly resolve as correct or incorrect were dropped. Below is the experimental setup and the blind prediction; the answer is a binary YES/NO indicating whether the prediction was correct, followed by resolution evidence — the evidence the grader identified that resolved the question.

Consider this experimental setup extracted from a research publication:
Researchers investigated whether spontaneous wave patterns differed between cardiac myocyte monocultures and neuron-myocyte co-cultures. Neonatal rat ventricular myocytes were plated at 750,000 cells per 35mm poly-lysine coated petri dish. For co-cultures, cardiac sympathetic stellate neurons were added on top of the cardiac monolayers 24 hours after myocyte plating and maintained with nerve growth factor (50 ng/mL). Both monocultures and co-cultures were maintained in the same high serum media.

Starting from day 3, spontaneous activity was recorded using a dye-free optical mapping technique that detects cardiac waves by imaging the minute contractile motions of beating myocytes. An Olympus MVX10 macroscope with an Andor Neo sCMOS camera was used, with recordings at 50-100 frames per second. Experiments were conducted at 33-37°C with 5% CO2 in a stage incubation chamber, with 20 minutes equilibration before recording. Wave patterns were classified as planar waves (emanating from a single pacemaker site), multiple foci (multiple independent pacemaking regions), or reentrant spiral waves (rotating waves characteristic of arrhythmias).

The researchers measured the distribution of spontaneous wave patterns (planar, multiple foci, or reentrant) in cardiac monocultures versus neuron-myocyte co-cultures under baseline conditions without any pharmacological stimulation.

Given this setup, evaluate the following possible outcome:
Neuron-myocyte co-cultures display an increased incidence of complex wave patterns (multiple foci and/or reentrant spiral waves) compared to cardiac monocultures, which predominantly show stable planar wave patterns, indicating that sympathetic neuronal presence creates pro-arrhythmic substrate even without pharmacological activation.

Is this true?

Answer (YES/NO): NO